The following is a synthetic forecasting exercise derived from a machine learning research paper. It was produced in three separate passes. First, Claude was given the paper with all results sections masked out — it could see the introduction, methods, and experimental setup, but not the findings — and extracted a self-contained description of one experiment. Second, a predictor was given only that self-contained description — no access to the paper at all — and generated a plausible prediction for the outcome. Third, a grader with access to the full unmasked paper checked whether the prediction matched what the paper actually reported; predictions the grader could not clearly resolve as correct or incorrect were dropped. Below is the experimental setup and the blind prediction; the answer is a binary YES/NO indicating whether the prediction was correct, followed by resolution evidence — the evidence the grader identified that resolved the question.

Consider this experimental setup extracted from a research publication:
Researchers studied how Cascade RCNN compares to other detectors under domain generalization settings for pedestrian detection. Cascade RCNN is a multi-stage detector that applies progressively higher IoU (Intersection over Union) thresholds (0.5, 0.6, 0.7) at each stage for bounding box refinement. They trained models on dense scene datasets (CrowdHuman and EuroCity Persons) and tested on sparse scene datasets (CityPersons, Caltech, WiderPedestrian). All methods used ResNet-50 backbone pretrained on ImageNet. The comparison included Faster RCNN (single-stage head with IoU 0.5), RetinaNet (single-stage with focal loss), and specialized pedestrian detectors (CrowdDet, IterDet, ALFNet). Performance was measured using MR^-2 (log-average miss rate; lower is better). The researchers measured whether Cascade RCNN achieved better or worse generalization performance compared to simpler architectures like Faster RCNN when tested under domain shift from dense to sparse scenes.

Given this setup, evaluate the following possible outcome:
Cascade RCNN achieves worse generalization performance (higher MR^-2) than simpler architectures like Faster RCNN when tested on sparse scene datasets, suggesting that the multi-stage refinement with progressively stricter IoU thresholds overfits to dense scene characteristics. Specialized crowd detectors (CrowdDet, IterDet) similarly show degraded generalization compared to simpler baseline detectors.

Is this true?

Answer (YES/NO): YES